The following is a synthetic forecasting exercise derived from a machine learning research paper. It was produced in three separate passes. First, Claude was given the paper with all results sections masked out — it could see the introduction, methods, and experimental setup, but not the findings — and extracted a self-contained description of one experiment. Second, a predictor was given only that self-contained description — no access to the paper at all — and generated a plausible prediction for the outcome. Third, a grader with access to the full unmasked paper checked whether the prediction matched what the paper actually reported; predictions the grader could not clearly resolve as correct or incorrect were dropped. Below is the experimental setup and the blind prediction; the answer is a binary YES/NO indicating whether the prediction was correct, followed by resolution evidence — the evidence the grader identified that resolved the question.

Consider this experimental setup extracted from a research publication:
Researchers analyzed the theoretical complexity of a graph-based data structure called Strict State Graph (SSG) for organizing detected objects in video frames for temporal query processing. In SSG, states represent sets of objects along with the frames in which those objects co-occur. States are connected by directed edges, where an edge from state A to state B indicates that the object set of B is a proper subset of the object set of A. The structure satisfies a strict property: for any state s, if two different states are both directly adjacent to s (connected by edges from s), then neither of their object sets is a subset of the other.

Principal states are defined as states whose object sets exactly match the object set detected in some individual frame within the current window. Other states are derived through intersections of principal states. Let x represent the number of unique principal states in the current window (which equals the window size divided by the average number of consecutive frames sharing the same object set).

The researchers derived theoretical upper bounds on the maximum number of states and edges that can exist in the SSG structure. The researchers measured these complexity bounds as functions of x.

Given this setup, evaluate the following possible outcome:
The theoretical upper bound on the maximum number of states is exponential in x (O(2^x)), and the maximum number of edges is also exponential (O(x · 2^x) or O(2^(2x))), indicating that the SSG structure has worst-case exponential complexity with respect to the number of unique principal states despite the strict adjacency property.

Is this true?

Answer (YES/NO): YES